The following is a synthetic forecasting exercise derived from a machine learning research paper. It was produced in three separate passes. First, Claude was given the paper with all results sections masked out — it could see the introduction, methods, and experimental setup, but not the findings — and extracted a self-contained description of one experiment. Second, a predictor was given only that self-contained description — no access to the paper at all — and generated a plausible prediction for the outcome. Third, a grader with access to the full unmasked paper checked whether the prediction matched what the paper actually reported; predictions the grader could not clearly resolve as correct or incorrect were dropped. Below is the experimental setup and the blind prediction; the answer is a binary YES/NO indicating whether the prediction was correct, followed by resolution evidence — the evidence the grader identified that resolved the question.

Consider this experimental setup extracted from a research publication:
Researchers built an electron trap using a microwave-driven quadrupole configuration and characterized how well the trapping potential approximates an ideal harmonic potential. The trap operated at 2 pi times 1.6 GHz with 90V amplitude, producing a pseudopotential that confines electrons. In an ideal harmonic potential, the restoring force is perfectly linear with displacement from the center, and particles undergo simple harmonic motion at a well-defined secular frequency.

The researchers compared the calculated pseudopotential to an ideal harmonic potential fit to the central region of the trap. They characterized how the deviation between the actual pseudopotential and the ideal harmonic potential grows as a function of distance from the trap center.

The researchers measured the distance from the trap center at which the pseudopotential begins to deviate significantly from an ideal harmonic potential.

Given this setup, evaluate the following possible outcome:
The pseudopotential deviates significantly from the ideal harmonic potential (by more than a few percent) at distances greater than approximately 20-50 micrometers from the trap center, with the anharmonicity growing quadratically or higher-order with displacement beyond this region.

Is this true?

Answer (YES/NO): NO